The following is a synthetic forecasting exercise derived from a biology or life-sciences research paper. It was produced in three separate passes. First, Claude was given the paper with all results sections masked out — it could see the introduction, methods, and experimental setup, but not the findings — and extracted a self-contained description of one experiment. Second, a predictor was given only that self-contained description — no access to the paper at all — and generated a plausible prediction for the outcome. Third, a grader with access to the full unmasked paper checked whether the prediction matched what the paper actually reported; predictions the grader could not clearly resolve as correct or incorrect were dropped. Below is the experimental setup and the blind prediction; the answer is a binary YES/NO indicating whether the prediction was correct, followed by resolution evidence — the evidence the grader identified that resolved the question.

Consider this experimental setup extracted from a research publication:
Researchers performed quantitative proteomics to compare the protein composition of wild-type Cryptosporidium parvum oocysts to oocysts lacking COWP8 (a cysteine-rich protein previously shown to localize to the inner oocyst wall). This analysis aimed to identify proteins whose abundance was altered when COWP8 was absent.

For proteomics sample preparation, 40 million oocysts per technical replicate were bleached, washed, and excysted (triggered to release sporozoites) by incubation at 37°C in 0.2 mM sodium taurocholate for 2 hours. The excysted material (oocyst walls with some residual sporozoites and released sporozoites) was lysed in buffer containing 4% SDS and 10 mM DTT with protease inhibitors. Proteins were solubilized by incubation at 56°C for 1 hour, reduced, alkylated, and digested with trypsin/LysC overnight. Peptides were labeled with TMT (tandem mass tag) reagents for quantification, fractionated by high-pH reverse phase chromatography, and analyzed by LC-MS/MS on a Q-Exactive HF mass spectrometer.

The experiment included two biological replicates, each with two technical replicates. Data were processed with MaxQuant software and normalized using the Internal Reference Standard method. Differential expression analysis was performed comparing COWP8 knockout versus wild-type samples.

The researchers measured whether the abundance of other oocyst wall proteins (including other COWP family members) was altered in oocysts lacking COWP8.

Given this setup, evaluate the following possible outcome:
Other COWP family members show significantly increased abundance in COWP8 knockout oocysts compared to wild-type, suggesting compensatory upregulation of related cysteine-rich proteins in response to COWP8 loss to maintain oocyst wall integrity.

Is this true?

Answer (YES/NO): NO